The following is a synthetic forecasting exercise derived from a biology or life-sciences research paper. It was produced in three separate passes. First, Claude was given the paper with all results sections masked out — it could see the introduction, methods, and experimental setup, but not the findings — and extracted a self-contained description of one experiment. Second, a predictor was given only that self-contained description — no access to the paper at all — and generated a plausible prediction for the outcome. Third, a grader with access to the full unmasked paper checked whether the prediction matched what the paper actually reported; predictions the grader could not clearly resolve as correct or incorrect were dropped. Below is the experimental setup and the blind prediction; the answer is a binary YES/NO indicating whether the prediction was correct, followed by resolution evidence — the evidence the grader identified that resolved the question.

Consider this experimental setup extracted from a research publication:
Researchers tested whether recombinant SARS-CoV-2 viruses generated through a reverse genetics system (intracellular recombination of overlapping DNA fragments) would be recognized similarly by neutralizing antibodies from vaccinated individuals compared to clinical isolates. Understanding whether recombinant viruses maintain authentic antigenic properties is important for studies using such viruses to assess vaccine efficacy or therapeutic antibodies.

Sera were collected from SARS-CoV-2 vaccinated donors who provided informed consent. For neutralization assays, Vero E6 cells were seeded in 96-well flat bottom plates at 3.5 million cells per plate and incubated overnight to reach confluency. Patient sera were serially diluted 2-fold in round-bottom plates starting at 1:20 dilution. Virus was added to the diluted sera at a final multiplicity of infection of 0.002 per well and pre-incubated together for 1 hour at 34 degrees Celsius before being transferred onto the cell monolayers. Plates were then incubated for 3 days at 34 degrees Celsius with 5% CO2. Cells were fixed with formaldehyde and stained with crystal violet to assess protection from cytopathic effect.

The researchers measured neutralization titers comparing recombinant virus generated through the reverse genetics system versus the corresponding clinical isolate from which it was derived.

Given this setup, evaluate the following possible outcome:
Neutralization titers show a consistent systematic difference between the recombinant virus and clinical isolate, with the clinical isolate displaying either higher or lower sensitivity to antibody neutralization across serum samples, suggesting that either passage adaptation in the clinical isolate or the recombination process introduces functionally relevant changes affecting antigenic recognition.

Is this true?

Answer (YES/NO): NO